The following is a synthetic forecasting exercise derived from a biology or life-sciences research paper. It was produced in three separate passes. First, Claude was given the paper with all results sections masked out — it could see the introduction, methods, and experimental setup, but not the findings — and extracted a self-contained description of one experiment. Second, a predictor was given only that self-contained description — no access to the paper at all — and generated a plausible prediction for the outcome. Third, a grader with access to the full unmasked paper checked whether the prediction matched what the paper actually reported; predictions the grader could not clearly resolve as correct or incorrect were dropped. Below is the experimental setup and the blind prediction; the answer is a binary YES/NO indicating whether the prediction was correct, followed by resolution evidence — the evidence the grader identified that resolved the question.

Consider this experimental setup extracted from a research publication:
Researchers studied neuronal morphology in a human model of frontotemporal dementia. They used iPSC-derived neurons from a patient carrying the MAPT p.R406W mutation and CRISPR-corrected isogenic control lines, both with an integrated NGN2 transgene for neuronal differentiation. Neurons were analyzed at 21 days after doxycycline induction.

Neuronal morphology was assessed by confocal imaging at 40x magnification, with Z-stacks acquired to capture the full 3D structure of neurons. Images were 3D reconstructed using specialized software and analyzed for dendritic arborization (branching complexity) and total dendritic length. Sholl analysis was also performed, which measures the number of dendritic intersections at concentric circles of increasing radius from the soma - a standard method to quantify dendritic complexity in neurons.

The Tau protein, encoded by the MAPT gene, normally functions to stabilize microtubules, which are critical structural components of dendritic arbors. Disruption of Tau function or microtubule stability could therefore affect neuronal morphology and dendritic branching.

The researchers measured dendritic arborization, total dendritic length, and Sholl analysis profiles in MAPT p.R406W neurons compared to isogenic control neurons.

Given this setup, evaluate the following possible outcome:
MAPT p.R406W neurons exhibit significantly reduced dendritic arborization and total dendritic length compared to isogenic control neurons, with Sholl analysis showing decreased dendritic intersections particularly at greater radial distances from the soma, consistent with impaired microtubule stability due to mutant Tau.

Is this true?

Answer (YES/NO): NO